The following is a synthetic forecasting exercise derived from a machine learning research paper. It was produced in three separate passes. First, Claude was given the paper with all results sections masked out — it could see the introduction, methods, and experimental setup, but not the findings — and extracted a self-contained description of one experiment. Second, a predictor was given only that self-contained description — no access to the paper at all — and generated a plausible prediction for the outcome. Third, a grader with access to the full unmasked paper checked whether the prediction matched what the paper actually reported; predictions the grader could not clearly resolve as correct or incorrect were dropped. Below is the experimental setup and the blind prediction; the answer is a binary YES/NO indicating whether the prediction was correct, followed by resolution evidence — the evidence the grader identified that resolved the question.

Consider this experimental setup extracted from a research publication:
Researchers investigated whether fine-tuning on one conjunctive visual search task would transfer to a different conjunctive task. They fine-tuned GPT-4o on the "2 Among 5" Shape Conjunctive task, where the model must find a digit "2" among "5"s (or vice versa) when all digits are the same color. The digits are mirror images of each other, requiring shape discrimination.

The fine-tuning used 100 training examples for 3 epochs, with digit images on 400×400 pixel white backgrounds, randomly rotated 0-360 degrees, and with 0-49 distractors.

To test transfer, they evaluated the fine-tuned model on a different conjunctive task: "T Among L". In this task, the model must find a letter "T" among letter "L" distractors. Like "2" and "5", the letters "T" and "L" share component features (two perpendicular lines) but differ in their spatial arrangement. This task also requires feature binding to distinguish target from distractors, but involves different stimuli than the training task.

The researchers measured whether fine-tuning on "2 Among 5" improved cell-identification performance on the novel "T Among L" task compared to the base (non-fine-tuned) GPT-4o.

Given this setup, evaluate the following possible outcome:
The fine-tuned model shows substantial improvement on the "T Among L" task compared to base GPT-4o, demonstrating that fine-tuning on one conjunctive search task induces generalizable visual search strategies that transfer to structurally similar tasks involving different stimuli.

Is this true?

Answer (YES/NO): NO